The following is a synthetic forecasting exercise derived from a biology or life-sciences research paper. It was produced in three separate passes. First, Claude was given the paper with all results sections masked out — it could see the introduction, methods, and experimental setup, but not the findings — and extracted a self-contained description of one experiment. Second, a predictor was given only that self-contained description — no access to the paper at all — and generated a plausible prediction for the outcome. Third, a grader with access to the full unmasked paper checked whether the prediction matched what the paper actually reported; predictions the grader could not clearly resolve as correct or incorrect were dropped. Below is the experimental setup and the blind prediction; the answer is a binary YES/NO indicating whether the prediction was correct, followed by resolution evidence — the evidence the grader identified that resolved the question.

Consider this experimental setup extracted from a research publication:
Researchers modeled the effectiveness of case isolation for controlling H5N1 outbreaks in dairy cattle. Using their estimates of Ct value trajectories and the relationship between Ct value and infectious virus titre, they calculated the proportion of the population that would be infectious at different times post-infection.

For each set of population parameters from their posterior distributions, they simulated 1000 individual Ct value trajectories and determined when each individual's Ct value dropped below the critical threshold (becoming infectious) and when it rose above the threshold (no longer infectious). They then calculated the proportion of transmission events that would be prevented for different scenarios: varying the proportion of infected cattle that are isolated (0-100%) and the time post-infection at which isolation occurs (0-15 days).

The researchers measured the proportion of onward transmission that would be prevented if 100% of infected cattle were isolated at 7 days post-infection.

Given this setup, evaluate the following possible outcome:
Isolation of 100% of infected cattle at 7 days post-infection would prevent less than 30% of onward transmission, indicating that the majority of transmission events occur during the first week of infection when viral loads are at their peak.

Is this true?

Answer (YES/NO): NO